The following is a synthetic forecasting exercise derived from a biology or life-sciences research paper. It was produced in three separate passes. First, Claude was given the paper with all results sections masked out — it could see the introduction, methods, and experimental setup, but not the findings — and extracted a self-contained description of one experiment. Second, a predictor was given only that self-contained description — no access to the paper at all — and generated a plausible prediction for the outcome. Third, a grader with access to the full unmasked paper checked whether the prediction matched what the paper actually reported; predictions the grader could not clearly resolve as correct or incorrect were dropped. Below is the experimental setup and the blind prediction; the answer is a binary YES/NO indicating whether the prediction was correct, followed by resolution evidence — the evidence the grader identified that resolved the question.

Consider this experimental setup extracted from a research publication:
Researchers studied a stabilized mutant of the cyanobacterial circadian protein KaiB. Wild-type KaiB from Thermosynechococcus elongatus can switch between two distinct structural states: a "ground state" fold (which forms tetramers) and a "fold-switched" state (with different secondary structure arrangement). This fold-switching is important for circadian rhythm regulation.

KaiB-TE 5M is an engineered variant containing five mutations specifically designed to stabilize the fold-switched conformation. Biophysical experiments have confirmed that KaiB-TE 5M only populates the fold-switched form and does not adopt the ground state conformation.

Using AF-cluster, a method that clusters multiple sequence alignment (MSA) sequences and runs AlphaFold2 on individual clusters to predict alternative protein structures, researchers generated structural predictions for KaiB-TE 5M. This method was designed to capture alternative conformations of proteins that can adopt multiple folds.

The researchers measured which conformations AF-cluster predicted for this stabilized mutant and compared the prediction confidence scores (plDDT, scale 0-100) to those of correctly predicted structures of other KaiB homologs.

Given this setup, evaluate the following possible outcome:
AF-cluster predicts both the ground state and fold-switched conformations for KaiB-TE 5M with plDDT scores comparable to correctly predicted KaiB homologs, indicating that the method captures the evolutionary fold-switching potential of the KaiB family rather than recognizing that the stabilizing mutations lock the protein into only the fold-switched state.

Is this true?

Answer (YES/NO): YES